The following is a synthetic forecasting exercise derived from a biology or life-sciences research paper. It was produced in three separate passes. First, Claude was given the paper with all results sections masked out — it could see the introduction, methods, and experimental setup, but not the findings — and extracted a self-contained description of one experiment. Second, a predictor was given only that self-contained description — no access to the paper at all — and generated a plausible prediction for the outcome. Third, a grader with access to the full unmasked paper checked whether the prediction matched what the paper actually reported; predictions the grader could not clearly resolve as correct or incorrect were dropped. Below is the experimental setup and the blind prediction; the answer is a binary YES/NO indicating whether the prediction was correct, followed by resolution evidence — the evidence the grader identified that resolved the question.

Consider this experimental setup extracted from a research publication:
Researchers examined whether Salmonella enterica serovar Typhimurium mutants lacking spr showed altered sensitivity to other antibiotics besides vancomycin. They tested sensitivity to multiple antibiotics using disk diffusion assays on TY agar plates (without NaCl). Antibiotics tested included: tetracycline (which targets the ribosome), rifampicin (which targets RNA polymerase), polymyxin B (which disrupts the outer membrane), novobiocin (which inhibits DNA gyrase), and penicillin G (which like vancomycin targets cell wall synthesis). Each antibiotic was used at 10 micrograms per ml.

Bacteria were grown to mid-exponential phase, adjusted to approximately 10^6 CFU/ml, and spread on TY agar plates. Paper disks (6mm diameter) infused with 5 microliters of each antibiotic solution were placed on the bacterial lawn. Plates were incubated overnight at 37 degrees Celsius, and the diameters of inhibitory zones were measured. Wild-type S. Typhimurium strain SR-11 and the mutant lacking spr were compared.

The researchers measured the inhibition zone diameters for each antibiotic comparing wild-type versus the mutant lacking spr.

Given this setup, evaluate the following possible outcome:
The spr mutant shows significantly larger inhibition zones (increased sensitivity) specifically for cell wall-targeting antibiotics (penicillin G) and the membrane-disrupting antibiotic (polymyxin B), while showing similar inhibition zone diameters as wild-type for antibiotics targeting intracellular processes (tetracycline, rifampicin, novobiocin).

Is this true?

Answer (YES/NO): NO